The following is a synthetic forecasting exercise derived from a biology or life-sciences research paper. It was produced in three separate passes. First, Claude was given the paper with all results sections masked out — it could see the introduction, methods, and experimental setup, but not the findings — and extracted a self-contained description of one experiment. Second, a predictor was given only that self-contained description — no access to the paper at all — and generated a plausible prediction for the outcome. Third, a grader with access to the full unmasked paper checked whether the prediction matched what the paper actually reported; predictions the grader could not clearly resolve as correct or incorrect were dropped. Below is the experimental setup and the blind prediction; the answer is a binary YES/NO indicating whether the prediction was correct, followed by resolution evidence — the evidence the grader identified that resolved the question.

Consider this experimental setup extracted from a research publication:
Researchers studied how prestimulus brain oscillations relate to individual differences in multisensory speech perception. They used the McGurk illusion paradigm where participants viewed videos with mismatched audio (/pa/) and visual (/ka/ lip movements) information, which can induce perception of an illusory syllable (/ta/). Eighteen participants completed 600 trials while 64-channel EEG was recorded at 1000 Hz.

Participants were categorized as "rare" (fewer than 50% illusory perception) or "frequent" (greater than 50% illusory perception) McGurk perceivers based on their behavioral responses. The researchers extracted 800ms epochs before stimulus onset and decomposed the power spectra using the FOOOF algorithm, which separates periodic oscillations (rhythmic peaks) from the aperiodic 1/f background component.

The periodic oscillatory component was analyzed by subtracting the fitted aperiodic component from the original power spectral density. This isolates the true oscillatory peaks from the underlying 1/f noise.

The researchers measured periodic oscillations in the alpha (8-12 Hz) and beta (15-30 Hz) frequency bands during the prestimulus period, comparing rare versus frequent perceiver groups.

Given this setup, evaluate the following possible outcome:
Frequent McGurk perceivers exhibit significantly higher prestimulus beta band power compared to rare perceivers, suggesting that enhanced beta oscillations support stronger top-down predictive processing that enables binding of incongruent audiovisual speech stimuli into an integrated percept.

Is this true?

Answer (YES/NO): NO